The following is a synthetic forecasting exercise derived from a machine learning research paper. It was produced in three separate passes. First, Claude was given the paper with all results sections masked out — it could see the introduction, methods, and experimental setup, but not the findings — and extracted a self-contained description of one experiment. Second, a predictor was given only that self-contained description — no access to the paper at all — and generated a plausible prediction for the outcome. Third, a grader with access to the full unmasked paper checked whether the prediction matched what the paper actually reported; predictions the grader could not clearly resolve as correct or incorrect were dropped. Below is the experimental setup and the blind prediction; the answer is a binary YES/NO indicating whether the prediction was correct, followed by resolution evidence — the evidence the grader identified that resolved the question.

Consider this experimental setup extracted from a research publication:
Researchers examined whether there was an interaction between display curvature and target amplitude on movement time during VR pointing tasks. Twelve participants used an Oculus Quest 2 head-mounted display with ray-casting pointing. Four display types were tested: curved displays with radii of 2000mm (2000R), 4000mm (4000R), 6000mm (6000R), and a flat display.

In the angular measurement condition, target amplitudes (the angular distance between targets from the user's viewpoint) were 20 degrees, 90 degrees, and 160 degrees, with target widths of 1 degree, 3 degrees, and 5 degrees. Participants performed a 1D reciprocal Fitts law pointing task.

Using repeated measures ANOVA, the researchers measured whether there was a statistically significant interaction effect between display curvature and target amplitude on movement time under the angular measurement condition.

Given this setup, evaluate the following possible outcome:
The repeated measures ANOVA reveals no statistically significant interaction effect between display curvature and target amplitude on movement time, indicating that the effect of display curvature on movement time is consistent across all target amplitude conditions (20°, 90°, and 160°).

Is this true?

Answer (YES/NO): NO